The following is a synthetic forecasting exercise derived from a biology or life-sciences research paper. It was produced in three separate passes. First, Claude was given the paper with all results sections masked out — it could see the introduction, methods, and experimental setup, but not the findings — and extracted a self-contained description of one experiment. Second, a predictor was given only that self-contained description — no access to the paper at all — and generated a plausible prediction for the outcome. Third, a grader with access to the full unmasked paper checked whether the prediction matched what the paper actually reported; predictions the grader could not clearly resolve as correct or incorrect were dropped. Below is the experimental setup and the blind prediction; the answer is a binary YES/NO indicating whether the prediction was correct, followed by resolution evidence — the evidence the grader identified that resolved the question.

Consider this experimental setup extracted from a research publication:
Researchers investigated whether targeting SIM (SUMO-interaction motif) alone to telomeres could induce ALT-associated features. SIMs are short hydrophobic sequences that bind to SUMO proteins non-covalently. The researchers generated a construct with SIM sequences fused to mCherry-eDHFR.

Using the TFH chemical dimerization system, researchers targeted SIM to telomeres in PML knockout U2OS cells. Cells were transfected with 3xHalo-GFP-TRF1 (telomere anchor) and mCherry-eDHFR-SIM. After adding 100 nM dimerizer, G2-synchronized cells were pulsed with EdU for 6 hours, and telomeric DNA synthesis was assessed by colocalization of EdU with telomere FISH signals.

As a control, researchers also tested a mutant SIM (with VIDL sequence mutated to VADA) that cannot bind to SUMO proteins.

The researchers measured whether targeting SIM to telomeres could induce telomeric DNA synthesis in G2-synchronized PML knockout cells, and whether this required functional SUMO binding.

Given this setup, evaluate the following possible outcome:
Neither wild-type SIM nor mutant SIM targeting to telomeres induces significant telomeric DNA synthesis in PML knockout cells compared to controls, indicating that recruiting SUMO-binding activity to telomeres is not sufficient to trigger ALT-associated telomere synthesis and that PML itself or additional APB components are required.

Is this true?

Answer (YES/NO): NO